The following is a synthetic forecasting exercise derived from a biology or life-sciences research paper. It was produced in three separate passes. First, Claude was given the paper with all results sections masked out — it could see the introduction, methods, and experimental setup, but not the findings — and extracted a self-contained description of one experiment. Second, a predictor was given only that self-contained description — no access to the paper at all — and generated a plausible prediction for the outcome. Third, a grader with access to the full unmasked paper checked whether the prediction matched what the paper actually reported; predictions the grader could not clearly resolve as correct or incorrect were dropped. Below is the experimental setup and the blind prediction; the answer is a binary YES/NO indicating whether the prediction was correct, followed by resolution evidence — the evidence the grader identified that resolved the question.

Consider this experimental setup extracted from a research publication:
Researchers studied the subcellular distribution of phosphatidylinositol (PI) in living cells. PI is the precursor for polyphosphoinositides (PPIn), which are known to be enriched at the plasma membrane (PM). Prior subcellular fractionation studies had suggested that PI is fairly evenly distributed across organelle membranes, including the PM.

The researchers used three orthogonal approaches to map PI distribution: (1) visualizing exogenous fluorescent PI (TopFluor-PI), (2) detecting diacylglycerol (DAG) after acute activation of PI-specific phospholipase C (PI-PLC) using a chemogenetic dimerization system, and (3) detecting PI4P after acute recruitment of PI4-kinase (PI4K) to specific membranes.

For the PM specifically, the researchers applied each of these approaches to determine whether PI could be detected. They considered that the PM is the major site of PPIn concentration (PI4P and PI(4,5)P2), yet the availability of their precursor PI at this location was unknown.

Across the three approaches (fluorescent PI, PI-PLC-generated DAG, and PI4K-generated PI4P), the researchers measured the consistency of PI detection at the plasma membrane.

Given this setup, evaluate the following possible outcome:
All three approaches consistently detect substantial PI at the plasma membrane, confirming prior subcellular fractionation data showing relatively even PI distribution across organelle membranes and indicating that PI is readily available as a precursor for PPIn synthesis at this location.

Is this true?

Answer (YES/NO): NO